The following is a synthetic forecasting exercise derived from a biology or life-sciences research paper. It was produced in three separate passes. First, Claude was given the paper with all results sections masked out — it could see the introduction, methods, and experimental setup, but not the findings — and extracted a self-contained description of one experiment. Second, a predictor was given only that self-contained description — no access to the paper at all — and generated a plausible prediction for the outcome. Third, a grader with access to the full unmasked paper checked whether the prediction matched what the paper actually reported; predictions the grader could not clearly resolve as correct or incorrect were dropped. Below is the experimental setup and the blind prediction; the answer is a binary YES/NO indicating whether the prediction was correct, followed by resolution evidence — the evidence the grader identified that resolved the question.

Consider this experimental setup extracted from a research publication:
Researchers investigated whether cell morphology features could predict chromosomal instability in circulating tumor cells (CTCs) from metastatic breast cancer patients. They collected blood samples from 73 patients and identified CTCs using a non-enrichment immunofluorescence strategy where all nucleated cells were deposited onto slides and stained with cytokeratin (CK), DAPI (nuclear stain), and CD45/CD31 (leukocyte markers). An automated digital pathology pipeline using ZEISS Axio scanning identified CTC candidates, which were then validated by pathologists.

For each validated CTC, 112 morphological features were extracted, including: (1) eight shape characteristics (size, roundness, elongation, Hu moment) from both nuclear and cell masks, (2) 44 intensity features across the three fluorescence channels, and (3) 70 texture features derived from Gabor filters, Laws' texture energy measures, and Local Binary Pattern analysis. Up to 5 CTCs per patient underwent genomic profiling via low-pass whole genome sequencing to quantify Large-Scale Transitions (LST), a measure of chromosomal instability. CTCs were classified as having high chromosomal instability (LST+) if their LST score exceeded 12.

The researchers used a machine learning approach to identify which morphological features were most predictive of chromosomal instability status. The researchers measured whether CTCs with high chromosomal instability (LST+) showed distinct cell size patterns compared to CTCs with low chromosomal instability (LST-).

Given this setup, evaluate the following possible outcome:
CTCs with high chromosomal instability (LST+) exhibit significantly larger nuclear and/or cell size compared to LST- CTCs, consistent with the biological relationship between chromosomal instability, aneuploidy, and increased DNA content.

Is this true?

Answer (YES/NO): YES